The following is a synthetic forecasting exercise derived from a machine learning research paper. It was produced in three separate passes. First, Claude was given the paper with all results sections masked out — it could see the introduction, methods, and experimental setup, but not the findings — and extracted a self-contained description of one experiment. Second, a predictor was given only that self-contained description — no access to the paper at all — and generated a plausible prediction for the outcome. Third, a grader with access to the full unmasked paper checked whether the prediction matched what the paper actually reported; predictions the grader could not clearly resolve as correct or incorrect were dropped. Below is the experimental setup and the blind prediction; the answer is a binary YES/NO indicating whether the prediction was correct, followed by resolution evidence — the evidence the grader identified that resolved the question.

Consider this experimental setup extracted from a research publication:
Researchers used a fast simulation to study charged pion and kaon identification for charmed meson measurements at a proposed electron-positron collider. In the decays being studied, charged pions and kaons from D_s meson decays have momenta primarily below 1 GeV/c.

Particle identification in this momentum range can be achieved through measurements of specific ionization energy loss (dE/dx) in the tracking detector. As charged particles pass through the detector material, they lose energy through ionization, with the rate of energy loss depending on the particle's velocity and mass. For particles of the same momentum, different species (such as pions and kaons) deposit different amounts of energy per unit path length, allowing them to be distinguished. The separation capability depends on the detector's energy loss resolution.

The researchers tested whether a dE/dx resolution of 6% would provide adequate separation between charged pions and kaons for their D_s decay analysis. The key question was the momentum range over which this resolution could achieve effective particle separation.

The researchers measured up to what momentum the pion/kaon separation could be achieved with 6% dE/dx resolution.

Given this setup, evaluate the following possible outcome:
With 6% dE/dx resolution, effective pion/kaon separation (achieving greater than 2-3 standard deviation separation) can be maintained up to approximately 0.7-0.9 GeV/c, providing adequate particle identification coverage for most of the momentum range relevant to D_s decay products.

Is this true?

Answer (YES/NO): YES